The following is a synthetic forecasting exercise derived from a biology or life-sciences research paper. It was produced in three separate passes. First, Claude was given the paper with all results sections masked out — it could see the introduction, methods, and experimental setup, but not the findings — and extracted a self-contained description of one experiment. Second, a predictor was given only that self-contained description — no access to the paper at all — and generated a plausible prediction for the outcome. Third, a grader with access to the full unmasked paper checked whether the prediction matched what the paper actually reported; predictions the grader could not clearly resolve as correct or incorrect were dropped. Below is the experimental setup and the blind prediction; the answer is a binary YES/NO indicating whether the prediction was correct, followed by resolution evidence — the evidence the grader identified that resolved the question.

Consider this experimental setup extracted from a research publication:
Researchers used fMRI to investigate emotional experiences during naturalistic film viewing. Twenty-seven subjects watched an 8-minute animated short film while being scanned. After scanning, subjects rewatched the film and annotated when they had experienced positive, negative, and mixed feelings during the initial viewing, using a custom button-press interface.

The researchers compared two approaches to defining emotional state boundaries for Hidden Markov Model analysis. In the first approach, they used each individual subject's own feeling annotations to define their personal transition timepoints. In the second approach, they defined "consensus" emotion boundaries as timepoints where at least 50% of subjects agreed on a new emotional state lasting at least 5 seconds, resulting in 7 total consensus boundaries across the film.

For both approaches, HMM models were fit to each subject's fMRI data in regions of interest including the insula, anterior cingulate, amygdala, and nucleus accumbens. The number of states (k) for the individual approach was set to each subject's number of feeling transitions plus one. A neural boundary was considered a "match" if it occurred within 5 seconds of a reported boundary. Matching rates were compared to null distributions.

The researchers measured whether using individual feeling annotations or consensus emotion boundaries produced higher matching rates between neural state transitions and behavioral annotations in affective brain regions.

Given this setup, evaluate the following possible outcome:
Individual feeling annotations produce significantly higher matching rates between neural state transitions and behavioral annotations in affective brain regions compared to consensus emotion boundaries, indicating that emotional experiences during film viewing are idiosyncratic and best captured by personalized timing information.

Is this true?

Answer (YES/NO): YES